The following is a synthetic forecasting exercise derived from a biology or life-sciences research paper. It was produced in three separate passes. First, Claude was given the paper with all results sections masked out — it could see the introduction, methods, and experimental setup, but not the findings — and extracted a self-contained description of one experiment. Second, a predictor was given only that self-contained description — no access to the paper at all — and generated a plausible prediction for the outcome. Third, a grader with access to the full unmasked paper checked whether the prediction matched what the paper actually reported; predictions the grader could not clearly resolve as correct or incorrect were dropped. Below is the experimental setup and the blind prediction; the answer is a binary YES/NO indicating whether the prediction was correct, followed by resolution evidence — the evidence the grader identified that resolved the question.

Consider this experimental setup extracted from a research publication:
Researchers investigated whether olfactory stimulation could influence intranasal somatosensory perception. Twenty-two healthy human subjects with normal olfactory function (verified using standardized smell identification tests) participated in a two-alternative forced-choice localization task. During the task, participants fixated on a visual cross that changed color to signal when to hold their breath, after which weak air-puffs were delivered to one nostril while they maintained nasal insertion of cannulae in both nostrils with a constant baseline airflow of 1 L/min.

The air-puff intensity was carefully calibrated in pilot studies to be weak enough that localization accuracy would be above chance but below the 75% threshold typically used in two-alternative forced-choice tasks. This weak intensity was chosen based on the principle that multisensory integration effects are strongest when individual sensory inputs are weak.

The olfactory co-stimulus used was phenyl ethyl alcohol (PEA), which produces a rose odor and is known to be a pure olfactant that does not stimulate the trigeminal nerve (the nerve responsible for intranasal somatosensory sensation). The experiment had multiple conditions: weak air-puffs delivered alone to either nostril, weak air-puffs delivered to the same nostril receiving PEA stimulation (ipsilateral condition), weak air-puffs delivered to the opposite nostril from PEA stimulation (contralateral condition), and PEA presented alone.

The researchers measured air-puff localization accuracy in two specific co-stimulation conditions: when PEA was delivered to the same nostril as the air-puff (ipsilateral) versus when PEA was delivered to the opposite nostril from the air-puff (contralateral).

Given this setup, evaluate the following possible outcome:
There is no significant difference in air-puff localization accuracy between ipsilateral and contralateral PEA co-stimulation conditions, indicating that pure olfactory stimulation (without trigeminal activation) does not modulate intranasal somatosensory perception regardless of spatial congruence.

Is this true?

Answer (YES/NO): NO